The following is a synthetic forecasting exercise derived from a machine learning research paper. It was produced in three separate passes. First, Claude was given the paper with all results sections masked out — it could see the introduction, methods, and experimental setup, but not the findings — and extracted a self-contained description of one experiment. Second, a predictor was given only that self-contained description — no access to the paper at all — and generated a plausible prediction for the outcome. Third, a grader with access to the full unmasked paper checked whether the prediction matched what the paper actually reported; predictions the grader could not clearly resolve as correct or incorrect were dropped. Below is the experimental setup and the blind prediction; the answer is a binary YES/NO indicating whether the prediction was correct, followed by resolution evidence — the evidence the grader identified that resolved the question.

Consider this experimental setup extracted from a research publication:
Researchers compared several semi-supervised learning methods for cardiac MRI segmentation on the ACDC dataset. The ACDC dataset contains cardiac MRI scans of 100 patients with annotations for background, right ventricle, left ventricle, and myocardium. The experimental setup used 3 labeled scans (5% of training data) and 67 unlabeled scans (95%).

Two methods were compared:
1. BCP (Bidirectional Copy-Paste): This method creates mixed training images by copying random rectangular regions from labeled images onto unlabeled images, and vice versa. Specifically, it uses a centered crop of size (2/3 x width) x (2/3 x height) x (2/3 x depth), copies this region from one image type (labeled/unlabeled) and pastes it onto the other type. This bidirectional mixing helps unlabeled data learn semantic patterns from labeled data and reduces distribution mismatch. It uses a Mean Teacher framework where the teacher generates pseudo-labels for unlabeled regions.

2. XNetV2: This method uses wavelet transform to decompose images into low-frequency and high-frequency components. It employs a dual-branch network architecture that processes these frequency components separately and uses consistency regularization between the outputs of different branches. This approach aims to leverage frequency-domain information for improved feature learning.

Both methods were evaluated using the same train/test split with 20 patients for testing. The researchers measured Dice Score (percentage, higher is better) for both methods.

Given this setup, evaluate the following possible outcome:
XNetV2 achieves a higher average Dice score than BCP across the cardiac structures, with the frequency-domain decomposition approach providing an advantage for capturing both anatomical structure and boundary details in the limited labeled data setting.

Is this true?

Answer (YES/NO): YES